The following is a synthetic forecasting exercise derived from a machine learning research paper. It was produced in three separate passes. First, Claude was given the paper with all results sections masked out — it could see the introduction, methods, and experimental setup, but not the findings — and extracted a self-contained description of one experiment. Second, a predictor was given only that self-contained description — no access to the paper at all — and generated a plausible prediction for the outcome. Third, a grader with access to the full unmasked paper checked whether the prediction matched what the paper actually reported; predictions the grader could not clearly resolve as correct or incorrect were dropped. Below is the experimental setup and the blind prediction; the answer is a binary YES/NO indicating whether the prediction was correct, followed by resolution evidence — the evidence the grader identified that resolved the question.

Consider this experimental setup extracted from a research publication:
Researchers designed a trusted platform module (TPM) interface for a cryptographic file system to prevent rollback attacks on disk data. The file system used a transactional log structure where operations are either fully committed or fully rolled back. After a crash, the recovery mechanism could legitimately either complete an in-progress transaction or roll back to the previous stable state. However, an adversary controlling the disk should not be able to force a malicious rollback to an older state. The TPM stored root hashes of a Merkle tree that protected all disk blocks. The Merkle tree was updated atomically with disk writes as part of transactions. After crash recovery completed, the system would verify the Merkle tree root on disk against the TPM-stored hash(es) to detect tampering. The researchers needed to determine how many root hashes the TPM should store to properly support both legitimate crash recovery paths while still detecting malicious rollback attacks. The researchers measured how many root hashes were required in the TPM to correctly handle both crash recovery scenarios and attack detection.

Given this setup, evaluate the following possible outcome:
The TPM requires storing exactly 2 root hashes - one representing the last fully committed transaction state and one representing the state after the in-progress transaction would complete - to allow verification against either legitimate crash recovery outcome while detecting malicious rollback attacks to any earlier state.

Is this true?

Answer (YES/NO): YES